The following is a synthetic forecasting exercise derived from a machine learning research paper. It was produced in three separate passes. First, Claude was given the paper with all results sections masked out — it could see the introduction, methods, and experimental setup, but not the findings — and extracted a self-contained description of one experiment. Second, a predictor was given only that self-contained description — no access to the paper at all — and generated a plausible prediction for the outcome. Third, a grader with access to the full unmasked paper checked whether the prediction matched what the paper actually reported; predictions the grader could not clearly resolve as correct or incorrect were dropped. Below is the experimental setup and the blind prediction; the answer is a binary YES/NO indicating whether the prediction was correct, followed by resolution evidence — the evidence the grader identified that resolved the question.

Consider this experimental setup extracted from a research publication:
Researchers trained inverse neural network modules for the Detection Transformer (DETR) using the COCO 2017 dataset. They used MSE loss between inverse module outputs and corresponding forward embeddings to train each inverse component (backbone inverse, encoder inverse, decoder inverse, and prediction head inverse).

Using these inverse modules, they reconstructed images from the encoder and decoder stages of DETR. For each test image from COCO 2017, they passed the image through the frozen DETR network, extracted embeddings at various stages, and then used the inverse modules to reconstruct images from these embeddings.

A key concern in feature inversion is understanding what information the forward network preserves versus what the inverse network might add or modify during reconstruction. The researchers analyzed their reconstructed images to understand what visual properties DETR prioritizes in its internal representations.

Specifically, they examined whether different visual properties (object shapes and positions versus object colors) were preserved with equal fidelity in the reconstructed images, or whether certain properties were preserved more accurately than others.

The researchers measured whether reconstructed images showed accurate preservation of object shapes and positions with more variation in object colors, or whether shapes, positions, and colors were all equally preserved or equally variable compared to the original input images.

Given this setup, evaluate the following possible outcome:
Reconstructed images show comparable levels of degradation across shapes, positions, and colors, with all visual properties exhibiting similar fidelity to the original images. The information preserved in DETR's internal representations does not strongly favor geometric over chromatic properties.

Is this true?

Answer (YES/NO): NO